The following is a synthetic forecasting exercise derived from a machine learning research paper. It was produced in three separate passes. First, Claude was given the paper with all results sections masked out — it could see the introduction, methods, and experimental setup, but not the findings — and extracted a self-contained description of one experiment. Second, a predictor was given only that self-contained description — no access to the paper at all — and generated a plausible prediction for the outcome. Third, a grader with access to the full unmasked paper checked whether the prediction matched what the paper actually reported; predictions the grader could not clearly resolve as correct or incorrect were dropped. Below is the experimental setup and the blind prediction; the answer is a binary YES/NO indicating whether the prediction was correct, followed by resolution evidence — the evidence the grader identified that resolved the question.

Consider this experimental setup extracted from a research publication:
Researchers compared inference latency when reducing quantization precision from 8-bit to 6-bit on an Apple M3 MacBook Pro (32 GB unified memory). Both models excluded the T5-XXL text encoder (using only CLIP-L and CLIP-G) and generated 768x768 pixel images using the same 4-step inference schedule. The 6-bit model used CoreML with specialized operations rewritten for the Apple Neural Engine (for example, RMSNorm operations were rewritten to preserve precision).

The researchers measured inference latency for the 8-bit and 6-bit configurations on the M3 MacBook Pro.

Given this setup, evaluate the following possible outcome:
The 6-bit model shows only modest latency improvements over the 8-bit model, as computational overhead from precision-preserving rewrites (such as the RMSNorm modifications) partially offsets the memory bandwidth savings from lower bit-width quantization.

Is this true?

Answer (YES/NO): YES